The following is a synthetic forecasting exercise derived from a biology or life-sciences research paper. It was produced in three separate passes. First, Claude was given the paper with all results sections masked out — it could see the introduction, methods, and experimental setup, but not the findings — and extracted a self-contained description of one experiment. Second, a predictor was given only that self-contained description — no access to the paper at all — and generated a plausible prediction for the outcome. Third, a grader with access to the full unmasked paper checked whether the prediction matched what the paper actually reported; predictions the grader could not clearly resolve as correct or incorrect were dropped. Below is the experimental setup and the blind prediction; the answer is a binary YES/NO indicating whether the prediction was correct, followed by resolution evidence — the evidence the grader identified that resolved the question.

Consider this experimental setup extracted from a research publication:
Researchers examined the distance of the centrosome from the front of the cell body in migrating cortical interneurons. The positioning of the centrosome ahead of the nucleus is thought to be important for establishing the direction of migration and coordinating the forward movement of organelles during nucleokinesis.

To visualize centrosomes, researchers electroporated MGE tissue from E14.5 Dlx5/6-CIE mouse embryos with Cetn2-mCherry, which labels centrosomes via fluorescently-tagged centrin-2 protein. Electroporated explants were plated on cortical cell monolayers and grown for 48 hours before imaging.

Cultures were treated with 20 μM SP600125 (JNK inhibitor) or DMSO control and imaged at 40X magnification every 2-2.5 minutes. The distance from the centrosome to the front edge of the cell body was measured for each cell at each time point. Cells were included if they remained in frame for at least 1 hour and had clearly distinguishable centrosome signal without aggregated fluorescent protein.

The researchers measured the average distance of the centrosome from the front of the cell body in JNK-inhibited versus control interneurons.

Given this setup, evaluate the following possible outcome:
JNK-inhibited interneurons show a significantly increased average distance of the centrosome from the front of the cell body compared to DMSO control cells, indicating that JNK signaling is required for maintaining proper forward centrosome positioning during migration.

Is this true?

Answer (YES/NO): NO